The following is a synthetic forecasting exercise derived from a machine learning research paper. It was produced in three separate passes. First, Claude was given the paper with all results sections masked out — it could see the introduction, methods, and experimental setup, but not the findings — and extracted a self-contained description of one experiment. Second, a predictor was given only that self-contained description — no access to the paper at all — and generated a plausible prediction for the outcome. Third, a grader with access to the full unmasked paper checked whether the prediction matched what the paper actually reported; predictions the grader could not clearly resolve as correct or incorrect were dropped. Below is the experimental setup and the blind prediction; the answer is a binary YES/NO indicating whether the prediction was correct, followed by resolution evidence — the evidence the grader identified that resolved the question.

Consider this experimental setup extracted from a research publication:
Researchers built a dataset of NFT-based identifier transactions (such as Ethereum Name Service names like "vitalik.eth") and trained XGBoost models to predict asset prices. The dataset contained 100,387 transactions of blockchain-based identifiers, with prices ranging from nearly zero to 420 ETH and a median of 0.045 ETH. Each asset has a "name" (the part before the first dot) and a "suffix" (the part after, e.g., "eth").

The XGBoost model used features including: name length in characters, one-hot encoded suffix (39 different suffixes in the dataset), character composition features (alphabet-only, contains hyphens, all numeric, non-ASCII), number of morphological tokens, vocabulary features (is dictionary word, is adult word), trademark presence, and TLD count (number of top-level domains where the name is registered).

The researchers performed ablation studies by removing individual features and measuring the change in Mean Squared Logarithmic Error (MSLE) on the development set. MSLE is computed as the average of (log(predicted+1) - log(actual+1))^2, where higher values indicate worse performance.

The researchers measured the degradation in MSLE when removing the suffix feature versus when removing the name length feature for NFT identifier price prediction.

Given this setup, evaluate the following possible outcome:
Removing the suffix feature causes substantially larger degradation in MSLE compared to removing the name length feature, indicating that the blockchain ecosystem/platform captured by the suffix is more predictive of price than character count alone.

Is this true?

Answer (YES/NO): NO